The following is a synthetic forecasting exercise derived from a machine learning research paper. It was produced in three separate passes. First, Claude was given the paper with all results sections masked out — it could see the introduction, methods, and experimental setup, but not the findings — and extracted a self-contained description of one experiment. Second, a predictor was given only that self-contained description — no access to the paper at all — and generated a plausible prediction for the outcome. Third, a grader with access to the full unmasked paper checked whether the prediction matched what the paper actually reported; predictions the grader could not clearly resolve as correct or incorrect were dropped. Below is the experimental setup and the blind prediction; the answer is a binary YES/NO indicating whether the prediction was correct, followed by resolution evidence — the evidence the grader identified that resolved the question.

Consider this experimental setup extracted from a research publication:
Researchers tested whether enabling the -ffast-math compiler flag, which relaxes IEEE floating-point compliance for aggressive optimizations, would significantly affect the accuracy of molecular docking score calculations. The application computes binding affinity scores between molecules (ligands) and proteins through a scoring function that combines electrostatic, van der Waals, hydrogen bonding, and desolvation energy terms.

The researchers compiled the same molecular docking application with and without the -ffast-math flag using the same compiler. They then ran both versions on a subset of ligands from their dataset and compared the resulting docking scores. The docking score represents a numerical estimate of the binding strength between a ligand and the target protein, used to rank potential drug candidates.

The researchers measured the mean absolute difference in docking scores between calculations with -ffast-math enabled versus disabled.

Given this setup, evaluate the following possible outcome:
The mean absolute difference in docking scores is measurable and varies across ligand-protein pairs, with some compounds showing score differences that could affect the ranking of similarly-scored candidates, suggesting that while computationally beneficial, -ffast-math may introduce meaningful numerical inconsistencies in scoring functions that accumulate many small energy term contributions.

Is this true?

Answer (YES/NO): NO